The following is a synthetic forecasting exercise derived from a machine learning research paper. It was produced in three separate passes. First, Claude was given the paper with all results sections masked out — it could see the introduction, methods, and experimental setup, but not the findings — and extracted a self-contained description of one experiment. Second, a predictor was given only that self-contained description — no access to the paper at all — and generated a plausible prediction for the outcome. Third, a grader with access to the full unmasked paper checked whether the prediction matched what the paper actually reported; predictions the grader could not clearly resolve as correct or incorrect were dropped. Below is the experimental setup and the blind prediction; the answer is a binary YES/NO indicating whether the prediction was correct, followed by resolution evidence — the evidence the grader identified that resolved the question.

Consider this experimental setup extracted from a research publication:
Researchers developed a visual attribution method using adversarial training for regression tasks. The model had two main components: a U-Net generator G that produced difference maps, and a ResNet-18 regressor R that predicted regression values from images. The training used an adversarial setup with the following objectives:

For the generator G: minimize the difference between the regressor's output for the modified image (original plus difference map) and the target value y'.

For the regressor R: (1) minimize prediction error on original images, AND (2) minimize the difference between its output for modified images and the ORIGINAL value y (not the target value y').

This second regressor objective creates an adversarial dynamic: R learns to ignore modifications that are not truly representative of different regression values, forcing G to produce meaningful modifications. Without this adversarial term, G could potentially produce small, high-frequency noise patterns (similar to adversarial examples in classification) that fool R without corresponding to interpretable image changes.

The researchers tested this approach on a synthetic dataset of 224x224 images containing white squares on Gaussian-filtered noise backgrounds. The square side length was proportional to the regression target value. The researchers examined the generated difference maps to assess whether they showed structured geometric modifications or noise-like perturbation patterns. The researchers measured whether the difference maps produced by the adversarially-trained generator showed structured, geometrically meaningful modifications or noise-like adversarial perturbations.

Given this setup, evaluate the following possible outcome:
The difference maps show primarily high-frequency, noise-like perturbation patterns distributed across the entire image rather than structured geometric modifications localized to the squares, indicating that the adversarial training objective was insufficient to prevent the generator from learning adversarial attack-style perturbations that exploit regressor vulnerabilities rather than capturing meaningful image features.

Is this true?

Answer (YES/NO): NO